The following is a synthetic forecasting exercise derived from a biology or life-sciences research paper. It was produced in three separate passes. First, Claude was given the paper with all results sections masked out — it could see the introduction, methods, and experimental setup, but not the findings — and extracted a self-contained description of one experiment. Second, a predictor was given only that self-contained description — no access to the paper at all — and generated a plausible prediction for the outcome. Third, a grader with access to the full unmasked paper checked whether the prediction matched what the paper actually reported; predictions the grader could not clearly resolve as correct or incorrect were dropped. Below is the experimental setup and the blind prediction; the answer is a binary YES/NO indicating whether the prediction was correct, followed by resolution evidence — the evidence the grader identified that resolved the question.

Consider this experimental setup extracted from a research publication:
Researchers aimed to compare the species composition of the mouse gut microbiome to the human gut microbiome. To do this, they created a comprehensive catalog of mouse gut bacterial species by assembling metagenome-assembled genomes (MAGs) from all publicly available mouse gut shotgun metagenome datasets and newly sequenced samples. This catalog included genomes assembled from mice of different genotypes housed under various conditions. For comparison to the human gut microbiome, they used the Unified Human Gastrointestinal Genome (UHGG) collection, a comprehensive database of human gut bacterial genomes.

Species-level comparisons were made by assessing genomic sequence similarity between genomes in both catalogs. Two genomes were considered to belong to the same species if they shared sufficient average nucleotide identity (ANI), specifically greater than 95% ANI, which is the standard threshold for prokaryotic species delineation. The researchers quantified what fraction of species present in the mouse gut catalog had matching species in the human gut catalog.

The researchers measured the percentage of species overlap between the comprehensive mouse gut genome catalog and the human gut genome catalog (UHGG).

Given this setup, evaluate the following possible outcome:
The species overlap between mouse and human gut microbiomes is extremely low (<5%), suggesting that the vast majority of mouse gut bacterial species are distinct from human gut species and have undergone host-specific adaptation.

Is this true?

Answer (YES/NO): NO